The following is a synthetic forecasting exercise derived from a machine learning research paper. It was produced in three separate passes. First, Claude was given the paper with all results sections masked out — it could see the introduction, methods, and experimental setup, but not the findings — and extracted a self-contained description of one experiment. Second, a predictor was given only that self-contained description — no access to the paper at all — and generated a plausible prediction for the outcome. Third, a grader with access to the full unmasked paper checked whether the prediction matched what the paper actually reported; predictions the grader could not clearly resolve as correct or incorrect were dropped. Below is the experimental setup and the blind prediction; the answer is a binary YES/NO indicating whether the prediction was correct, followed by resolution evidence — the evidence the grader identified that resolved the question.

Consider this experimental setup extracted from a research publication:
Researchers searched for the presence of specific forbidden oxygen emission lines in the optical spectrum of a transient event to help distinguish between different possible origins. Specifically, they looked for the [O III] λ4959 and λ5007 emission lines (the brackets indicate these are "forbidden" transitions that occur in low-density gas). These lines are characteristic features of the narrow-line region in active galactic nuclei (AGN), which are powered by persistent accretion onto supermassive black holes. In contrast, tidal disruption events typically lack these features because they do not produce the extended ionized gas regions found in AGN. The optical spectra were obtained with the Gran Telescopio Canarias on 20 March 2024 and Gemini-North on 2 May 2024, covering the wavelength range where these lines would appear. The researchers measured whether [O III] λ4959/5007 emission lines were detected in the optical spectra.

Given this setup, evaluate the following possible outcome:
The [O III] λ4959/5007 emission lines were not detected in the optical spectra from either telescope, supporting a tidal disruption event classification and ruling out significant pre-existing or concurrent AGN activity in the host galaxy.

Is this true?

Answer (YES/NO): YES